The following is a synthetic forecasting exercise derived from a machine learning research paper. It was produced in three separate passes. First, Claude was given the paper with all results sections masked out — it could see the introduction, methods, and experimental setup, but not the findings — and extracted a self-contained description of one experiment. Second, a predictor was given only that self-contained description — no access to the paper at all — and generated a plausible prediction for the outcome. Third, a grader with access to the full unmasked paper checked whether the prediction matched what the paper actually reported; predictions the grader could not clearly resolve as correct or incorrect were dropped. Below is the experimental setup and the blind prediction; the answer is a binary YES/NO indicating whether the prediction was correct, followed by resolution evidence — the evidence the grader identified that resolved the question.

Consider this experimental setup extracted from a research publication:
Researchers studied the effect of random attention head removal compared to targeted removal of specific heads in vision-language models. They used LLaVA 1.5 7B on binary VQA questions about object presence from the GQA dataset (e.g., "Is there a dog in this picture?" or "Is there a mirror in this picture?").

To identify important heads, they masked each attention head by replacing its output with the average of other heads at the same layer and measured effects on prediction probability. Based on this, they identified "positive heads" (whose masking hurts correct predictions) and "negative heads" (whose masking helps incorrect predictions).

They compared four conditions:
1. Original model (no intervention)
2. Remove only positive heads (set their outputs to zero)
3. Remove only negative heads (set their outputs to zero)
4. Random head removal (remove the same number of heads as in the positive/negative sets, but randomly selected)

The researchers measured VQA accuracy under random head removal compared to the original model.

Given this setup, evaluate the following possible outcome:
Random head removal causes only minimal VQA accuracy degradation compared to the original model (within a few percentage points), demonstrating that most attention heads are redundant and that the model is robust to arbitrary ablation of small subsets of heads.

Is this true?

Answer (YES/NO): YES